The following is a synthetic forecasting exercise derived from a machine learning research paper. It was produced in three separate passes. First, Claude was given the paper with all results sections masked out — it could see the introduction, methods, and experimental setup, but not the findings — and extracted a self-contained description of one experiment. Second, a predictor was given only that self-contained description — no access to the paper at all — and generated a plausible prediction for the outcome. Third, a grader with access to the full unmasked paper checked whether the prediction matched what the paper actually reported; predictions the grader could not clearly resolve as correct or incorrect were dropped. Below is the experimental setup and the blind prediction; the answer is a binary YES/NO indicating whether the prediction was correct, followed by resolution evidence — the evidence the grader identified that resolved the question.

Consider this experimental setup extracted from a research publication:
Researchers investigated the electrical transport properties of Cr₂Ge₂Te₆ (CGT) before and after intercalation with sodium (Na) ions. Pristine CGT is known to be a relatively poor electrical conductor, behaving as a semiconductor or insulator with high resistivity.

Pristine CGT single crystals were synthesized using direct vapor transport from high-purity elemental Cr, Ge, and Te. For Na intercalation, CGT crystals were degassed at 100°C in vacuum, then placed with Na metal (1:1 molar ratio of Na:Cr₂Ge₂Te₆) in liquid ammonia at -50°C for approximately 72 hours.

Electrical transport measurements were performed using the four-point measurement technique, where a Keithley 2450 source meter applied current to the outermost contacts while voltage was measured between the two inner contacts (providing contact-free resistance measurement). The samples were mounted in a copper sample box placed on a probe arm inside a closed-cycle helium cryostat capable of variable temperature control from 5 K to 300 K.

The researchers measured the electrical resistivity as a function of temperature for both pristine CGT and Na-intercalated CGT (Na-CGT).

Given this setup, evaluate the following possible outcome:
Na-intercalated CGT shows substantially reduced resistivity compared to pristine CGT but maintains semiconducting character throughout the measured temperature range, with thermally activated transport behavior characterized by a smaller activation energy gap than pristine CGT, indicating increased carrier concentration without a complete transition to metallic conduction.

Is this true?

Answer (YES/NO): NO